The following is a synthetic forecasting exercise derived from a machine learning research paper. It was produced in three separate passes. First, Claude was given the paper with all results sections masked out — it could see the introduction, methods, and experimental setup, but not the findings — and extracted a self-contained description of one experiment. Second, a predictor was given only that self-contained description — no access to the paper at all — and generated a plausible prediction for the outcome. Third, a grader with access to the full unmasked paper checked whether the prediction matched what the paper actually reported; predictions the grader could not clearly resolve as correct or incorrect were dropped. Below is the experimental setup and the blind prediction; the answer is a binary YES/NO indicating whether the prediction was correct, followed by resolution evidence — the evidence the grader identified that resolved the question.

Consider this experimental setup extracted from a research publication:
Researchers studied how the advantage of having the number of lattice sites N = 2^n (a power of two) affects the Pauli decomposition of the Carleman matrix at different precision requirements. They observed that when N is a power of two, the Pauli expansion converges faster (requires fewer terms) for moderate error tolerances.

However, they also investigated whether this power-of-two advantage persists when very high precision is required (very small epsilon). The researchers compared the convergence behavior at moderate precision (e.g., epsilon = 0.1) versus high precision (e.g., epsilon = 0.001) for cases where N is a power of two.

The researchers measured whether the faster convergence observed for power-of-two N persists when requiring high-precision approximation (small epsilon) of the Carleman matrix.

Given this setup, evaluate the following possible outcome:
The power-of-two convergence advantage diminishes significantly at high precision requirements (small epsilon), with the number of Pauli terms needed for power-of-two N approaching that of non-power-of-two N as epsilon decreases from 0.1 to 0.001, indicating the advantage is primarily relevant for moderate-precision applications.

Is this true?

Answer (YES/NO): YES